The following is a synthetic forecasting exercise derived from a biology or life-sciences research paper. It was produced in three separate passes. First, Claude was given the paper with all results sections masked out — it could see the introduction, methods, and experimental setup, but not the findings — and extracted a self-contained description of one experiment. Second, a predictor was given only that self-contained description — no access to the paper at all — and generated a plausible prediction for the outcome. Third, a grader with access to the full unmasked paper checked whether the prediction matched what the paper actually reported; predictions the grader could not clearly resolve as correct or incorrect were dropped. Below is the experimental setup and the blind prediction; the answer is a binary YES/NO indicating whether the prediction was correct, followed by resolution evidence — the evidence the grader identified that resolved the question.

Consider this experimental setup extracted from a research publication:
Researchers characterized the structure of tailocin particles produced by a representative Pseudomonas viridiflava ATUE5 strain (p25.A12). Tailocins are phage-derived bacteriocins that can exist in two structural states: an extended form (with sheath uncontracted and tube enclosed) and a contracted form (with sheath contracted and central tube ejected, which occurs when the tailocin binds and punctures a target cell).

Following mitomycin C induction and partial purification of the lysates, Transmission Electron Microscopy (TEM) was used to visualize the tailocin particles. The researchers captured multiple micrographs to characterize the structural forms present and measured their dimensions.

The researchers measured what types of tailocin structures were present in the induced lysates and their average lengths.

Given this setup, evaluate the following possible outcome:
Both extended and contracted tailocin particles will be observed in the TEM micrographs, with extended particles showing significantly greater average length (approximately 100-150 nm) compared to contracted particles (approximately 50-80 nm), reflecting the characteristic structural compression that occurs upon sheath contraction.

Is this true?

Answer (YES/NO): NO